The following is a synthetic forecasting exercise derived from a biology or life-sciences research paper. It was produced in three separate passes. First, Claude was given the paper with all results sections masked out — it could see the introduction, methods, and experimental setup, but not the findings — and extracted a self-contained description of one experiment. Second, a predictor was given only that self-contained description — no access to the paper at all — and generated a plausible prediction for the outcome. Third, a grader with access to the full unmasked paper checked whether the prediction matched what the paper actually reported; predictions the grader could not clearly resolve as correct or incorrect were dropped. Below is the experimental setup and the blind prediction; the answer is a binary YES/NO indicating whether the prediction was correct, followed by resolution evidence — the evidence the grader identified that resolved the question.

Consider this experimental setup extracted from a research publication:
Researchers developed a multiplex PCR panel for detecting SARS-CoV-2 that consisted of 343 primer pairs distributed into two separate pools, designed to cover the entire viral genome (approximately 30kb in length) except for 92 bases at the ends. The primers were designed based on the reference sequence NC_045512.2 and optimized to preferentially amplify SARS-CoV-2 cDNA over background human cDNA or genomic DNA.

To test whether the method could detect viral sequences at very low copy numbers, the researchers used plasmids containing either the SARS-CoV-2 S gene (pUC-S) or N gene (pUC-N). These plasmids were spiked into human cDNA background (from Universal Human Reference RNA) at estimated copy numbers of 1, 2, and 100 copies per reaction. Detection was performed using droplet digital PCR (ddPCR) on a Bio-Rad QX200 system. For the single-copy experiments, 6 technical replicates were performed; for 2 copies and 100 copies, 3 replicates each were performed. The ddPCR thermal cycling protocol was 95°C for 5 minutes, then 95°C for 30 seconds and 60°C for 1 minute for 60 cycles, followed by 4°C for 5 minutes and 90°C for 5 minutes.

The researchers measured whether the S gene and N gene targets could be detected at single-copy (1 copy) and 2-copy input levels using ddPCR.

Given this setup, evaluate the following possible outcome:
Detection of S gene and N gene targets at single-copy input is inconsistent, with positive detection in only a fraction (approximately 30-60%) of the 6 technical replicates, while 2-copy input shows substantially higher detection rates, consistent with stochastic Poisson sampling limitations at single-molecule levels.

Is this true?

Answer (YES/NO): YES